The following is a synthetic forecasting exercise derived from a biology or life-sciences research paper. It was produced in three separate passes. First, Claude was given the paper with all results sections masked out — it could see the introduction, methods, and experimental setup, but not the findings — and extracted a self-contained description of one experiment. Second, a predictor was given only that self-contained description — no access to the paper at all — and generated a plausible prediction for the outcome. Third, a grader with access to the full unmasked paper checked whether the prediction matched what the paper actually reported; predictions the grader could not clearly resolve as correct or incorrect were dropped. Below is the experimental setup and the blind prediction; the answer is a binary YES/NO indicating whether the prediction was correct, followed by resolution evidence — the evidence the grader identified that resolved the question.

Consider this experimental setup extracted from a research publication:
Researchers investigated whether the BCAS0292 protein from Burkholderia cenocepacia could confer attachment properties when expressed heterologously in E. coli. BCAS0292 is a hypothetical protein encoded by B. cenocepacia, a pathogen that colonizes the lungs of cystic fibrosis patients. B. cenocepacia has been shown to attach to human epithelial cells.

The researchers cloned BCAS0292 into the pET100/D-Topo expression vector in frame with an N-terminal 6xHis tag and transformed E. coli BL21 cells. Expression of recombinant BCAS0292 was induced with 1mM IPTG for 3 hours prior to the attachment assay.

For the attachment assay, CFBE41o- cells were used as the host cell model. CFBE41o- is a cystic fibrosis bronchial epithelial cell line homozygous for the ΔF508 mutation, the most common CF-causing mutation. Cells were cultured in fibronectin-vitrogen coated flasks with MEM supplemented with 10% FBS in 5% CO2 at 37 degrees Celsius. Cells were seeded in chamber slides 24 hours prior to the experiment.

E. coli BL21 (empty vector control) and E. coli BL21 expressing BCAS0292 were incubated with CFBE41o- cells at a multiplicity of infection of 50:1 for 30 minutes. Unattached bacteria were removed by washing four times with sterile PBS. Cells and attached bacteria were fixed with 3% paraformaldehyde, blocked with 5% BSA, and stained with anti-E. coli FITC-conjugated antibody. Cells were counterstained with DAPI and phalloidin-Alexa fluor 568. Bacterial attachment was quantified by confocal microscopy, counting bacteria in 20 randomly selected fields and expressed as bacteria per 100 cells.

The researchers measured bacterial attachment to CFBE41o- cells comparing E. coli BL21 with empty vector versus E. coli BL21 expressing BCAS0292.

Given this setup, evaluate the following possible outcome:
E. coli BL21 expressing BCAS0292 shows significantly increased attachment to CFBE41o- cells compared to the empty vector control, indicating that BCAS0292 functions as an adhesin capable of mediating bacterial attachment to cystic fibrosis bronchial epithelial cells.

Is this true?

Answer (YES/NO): NO